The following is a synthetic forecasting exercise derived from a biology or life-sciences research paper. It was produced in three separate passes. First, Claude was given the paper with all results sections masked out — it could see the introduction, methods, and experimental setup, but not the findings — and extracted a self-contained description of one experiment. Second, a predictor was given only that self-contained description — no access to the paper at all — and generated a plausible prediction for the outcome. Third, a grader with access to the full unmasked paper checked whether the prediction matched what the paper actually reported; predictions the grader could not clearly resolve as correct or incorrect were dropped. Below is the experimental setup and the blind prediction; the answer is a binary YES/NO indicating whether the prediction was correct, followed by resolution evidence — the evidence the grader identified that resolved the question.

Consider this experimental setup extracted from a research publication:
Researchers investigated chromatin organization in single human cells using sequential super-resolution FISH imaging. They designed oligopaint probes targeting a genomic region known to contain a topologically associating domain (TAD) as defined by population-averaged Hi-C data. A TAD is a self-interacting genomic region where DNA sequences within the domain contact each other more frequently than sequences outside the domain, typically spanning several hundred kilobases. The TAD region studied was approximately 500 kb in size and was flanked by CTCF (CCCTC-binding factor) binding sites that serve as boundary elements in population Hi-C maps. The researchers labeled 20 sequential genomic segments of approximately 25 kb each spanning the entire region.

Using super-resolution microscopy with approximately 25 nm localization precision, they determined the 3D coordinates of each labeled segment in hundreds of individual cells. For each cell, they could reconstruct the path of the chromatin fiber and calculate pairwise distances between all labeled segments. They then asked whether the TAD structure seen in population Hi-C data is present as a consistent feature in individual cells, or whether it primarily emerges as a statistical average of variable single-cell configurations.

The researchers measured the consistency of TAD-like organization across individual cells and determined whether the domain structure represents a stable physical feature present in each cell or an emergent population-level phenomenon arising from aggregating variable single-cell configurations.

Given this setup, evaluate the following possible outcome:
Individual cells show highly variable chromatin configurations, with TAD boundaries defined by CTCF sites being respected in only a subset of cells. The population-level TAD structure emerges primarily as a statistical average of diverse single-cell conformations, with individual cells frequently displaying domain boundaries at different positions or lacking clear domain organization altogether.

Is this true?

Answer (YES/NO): YES